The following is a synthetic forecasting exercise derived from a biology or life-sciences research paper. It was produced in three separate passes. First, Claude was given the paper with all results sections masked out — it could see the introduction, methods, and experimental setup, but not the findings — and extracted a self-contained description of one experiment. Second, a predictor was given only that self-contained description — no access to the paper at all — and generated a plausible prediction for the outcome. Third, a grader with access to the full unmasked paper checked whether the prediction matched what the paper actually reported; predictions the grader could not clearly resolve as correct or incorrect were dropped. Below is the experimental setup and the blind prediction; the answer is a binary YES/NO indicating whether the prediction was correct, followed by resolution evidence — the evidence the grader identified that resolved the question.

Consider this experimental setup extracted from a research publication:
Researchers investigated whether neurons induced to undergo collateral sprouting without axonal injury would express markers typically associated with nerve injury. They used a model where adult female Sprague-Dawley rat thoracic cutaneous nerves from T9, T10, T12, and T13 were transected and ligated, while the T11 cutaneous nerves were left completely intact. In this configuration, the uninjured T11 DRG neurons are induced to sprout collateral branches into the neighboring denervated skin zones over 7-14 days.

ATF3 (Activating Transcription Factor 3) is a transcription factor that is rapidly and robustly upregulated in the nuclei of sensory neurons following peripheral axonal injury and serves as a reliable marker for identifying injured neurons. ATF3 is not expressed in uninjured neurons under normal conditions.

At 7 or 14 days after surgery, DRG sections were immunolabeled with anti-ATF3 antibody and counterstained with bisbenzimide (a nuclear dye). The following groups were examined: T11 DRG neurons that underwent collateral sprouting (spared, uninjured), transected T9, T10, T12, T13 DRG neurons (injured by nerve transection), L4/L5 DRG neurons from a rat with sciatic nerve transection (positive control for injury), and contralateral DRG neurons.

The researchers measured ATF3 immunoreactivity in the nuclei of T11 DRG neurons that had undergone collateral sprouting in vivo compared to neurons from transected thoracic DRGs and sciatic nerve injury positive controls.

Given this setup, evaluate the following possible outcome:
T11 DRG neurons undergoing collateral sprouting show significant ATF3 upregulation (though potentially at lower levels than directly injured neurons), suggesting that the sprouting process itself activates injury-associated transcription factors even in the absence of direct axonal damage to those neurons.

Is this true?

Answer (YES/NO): NO